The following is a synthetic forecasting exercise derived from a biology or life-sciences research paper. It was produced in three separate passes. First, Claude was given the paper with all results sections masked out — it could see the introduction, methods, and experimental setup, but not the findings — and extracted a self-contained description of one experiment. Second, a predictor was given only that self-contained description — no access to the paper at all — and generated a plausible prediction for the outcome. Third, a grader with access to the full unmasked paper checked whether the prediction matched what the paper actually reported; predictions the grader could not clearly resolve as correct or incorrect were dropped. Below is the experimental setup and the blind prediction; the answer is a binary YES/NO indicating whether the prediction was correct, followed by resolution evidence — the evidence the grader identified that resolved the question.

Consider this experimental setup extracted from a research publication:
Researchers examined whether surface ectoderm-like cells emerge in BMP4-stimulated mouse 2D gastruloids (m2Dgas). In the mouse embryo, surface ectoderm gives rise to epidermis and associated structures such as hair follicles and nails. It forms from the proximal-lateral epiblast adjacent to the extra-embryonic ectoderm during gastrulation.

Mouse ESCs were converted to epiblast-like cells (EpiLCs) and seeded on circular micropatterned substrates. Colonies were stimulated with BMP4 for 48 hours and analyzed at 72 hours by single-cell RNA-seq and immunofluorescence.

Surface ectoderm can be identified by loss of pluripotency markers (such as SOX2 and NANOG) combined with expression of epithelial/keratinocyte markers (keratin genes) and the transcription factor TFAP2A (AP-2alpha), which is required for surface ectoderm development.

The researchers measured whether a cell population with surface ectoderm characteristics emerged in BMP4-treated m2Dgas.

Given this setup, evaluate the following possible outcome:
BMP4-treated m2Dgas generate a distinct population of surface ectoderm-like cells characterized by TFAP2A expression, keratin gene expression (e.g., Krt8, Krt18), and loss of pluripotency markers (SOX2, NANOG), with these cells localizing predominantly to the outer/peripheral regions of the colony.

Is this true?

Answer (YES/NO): NO